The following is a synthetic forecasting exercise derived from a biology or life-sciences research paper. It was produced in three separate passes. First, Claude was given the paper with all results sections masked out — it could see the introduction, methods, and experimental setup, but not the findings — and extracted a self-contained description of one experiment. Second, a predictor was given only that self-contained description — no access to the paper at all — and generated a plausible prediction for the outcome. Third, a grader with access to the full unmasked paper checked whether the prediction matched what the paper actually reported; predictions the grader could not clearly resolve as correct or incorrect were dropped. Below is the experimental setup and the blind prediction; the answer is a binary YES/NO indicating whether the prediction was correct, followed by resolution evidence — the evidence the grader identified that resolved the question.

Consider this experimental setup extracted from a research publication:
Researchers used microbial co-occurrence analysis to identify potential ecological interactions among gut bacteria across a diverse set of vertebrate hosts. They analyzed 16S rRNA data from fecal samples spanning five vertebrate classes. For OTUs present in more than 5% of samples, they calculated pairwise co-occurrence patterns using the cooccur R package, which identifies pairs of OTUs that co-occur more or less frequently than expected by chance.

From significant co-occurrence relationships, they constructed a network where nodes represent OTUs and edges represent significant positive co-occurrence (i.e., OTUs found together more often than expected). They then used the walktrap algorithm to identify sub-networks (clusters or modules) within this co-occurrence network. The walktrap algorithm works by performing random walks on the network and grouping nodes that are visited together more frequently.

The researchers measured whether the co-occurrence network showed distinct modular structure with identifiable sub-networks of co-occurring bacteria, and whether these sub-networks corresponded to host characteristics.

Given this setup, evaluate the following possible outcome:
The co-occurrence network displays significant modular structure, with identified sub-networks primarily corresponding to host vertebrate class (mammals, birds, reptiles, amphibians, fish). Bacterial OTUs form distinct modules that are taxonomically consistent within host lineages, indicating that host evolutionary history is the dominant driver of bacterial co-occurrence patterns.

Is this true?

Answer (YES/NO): NO